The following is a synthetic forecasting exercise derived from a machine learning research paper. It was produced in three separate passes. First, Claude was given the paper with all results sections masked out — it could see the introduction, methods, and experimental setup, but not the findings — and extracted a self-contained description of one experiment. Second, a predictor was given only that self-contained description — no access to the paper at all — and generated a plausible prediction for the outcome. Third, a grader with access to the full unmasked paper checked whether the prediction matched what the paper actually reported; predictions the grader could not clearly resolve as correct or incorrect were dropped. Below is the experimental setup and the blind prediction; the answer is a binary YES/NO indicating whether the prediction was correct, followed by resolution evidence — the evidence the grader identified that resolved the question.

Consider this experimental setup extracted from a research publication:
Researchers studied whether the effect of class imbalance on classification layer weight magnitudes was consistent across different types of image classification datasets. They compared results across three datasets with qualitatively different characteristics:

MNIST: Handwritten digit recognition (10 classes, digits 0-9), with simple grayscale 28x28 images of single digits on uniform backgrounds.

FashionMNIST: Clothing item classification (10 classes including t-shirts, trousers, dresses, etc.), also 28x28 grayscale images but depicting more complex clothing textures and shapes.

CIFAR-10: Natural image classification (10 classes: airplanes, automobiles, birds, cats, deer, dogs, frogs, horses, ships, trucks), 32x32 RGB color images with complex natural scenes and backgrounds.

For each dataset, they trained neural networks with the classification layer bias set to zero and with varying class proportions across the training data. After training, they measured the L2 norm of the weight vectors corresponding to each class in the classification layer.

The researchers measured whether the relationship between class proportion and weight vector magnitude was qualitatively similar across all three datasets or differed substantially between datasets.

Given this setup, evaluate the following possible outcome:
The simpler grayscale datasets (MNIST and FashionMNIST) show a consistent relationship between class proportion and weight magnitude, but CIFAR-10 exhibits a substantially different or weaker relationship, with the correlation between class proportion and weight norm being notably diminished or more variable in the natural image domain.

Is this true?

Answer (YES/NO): NO